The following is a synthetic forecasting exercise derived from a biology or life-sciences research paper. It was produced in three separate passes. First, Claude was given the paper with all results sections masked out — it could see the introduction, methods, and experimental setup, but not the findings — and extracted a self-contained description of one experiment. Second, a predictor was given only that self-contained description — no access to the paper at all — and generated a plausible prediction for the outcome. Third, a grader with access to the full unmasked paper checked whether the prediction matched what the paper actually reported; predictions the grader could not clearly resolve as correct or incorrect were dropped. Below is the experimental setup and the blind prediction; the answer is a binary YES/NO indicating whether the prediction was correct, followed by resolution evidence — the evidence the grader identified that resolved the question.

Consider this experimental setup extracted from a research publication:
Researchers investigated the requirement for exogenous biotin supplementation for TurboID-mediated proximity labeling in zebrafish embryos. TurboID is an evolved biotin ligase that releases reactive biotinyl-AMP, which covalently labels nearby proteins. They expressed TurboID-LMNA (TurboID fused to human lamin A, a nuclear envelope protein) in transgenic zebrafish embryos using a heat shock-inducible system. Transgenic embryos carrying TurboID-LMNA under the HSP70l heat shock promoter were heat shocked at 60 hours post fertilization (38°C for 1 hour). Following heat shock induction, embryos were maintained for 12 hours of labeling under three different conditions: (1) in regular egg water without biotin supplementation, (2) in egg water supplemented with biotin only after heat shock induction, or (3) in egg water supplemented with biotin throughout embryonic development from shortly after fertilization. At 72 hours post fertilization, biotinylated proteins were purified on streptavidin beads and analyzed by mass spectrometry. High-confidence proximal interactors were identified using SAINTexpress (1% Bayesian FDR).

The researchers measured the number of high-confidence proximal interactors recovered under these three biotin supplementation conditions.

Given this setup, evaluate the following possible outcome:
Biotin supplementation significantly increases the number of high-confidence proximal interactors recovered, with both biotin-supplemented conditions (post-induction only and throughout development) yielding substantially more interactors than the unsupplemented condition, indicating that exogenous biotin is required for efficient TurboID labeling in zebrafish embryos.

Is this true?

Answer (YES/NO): YES